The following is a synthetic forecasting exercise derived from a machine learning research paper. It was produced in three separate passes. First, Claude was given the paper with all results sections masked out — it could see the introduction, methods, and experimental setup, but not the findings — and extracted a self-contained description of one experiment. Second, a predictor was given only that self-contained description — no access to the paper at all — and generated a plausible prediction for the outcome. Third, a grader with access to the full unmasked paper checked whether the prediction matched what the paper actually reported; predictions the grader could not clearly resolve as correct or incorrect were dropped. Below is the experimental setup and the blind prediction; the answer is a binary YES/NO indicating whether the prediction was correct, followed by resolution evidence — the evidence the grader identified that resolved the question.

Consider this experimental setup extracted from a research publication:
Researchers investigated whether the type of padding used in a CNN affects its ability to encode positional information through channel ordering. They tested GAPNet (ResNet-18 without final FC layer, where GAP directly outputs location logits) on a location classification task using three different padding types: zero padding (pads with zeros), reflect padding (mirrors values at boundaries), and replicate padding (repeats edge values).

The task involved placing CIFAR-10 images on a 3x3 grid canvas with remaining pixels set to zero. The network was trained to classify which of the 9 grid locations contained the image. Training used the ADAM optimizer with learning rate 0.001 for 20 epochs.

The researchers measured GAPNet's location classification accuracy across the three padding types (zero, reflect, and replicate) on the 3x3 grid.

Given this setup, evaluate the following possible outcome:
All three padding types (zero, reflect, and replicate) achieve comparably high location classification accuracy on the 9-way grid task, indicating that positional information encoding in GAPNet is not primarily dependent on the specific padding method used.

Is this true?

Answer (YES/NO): YES